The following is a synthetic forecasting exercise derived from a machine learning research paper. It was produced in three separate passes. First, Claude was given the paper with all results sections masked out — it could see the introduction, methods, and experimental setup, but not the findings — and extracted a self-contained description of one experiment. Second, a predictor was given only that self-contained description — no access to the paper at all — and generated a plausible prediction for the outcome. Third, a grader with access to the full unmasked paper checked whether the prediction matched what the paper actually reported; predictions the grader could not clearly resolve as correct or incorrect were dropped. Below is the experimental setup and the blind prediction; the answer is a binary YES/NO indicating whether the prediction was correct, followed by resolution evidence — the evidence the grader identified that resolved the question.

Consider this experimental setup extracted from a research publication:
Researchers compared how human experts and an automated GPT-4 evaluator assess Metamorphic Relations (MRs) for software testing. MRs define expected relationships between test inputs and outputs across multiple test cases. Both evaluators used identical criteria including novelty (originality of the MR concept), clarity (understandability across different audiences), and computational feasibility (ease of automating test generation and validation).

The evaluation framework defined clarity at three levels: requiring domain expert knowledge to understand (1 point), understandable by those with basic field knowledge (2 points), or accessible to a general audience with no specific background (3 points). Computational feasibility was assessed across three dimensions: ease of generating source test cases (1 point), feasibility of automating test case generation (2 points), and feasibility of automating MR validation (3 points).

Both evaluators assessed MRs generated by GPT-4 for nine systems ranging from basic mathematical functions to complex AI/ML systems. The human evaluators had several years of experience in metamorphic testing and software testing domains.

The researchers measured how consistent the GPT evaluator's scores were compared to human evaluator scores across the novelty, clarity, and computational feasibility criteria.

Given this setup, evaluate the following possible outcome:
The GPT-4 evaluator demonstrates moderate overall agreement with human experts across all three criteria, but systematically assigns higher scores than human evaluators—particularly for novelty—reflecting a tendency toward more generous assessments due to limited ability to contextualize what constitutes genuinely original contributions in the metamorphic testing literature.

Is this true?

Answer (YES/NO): NO